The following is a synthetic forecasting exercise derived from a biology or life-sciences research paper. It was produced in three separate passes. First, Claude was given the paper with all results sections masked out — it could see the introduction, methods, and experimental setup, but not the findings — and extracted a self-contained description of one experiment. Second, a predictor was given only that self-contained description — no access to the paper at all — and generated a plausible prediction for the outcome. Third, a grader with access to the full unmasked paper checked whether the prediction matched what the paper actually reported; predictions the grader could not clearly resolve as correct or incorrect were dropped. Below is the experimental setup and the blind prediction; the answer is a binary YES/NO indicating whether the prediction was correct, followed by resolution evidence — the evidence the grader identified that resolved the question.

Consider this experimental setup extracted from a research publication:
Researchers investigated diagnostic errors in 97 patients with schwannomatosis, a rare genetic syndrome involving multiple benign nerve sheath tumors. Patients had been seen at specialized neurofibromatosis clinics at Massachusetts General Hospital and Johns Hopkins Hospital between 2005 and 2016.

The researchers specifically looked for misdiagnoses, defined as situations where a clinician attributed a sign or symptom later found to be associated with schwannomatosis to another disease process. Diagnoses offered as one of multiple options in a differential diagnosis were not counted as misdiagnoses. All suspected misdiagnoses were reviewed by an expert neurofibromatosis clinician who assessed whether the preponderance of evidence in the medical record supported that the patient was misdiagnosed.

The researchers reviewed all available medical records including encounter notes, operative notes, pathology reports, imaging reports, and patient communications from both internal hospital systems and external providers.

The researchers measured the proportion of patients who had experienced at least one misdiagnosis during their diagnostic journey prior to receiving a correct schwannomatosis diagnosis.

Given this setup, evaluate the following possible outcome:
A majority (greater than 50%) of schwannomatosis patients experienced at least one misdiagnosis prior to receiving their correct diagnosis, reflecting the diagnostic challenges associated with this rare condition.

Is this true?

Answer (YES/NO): NO